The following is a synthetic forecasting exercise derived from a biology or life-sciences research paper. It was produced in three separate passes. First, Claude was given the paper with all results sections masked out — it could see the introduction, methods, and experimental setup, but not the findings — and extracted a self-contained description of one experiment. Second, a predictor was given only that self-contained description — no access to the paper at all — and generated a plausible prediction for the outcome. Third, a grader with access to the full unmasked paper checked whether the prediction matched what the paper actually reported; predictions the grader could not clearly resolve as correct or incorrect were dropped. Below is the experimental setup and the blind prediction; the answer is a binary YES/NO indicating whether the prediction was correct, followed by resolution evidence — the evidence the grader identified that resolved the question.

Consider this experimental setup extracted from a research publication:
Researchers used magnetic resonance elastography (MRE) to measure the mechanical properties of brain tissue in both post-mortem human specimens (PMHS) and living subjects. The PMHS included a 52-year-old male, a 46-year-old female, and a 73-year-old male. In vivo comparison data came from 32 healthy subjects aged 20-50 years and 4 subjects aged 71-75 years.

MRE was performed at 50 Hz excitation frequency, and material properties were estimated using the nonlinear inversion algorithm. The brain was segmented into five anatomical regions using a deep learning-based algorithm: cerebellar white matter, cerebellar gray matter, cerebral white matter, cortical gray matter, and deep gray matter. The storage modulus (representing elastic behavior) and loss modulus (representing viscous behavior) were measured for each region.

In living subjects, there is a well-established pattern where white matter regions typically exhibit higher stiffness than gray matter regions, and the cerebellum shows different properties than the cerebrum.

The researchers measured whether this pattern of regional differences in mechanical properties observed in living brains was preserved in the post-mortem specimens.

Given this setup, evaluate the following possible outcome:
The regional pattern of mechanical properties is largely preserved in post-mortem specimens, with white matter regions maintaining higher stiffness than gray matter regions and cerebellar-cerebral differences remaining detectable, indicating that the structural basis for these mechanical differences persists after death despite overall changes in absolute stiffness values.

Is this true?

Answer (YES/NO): NO